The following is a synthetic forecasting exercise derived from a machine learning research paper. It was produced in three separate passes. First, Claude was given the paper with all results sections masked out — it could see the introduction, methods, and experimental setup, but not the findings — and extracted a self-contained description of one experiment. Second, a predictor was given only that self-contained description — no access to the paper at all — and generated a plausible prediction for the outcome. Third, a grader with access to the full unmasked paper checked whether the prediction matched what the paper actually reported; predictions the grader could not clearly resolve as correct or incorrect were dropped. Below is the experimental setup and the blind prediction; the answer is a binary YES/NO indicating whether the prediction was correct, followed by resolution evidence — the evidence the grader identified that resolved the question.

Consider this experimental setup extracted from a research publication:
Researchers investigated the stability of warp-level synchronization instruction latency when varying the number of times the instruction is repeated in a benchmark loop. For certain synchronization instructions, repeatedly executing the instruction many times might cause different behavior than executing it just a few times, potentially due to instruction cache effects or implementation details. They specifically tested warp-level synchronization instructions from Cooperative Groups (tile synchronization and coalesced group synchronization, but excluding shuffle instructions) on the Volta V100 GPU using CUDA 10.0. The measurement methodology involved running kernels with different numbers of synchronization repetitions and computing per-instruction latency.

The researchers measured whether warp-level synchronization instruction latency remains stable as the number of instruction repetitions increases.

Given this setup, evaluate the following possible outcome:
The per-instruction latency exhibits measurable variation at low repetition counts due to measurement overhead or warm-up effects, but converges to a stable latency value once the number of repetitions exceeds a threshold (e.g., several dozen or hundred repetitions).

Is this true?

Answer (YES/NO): NO